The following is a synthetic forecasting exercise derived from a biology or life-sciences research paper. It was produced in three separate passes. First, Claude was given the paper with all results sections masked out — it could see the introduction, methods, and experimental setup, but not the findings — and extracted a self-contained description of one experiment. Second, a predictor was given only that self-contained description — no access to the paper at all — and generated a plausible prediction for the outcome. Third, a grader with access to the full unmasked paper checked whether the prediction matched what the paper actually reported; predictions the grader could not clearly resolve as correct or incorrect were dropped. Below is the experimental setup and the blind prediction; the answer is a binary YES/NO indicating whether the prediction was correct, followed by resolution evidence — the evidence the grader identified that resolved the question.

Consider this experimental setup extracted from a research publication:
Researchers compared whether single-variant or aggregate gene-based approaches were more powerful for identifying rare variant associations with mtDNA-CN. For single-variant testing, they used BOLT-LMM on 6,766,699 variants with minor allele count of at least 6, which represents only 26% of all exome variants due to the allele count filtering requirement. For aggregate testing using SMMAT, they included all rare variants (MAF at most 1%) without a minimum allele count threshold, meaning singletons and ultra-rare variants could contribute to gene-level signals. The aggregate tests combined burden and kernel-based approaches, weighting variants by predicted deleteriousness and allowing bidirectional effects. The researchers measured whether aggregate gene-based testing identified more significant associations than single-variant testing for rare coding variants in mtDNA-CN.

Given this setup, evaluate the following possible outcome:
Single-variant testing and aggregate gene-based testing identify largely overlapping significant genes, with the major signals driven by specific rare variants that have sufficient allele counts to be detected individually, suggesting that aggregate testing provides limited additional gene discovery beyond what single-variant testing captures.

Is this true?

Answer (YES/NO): NO